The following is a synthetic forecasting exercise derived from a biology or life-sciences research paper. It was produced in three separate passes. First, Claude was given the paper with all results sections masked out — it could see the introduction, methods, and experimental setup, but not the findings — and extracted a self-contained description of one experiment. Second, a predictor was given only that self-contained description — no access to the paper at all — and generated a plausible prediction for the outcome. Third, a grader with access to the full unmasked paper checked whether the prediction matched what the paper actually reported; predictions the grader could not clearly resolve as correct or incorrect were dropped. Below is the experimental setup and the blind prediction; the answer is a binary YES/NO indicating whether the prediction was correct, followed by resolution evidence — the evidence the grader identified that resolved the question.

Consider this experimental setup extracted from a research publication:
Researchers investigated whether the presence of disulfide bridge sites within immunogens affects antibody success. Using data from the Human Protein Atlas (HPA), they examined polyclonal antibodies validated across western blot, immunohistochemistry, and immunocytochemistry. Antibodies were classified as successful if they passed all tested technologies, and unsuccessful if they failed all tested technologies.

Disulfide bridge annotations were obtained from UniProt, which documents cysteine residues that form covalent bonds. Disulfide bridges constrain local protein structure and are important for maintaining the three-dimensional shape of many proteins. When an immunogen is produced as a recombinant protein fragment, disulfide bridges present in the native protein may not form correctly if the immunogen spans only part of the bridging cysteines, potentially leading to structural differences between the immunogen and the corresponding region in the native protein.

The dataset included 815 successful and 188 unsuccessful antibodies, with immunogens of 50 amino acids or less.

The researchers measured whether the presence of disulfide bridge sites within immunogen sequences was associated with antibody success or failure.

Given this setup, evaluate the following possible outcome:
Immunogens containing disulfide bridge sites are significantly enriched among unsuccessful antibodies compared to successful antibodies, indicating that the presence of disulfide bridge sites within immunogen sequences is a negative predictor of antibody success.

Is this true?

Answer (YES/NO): NO